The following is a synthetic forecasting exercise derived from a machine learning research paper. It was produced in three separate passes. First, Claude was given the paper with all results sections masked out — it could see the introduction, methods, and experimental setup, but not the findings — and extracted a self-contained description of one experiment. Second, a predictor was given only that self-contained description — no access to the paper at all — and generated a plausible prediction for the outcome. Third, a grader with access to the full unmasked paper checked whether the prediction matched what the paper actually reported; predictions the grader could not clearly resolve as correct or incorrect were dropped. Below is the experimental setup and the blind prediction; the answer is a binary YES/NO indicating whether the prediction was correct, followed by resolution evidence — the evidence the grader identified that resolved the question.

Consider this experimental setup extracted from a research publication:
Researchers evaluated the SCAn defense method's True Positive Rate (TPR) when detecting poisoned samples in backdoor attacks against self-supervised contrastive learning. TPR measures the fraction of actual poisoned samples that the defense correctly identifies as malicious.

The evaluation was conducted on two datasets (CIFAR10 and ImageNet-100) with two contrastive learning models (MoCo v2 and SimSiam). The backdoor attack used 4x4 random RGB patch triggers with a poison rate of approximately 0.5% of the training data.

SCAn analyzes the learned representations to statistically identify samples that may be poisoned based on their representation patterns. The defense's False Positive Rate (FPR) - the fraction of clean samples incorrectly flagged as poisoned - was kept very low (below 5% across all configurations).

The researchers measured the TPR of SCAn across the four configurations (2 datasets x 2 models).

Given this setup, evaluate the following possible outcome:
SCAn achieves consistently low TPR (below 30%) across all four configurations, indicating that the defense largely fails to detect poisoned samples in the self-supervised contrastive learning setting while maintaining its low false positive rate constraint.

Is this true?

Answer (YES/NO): YES